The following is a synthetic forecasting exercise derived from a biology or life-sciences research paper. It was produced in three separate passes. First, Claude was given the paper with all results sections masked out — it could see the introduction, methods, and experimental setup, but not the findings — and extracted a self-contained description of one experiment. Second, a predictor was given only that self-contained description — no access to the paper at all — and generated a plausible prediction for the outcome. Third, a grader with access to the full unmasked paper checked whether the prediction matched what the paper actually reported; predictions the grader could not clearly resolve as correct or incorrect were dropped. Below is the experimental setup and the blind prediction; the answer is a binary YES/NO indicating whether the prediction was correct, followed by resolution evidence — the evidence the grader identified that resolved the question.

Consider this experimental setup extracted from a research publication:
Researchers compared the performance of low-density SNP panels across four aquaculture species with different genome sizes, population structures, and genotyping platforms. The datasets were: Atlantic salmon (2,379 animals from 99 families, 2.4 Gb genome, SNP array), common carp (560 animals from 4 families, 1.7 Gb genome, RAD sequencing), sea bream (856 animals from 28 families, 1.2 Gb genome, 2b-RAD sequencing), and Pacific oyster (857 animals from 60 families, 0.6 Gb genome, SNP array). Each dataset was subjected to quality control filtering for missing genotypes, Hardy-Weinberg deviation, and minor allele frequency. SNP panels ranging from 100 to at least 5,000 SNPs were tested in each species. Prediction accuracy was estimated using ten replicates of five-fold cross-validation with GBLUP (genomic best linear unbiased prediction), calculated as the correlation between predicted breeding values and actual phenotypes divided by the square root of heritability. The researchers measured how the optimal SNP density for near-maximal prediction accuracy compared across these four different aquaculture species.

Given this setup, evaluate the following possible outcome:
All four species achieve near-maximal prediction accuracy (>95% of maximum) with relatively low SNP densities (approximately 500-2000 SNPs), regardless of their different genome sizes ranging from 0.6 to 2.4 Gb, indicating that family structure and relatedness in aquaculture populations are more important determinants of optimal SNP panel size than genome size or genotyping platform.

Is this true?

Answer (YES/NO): NO